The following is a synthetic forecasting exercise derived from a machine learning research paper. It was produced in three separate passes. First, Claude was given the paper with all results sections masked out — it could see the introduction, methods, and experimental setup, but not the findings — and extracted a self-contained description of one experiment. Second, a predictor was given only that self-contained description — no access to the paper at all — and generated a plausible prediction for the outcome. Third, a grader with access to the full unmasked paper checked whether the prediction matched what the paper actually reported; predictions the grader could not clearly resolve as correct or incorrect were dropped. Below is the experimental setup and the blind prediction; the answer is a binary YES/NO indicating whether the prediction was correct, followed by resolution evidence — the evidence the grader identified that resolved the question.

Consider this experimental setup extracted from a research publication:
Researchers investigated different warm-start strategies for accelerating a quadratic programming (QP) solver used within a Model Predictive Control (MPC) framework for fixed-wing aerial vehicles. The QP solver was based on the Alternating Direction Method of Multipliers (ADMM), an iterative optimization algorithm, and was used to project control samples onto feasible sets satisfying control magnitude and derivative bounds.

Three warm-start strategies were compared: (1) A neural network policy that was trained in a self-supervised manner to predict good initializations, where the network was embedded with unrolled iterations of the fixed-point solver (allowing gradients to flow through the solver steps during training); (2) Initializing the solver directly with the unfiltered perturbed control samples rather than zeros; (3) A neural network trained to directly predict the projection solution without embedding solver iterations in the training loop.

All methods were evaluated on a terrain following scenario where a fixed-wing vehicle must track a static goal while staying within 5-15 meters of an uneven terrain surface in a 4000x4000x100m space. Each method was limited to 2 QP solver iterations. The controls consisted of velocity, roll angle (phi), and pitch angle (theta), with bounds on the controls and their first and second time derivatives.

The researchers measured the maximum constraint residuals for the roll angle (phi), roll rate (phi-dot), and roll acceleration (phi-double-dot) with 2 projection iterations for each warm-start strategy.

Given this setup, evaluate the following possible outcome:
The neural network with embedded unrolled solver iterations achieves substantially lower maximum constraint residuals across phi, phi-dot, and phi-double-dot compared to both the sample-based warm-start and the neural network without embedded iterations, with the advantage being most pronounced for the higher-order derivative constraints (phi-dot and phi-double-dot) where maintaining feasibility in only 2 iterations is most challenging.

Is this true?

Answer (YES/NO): NO